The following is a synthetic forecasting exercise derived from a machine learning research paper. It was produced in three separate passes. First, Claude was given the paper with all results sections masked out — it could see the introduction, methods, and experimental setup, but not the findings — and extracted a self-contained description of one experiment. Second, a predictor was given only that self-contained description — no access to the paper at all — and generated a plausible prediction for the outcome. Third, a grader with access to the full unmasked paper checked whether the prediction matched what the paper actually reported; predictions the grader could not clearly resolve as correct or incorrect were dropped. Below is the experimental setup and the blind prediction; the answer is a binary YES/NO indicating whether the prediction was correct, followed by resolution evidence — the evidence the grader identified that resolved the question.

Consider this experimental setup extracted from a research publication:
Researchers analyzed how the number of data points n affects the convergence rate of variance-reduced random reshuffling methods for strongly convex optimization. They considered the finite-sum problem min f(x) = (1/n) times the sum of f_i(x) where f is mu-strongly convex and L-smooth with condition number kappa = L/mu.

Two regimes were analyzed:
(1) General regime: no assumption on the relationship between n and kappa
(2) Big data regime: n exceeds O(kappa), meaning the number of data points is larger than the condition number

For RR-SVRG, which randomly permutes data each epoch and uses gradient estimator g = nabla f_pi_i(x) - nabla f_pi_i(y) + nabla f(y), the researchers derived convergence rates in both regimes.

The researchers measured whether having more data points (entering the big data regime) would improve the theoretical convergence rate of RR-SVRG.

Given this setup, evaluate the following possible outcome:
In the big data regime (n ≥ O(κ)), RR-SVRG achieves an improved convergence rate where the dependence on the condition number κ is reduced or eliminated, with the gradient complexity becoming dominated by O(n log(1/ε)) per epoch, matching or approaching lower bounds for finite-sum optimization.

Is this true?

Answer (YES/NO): NO